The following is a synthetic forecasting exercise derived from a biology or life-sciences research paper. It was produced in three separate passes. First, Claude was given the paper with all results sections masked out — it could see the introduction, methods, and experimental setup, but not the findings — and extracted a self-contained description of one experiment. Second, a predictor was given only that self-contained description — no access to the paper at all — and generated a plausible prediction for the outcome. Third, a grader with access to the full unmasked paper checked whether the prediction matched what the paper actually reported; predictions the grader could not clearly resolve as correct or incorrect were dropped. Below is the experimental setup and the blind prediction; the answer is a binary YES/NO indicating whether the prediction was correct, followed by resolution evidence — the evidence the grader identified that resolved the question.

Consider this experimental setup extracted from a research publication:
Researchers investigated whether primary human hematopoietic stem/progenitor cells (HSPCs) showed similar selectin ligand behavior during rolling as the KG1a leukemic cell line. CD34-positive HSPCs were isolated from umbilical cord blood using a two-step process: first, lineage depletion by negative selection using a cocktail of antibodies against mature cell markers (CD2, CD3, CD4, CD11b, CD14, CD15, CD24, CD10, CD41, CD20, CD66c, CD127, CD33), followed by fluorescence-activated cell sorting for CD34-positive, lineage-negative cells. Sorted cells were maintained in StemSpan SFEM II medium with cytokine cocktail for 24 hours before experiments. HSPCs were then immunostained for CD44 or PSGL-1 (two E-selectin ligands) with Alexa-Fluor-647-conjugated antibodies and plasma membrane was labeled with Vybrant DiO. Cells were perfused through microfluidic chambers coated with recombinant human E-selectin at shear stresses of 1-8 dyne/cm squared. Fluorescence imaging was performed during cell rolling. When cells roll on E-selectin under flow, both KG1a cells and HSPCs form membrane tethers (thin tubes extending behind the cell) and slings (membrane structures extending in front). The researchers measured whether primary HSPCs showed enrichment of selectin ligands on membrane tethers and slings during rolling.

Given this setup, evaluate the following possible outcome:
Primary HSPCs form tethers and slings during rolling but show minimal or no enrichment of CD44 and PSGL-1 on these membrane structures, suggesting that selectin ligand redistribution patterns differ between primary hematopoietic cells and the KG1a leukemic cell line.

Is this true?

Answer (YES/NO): NO